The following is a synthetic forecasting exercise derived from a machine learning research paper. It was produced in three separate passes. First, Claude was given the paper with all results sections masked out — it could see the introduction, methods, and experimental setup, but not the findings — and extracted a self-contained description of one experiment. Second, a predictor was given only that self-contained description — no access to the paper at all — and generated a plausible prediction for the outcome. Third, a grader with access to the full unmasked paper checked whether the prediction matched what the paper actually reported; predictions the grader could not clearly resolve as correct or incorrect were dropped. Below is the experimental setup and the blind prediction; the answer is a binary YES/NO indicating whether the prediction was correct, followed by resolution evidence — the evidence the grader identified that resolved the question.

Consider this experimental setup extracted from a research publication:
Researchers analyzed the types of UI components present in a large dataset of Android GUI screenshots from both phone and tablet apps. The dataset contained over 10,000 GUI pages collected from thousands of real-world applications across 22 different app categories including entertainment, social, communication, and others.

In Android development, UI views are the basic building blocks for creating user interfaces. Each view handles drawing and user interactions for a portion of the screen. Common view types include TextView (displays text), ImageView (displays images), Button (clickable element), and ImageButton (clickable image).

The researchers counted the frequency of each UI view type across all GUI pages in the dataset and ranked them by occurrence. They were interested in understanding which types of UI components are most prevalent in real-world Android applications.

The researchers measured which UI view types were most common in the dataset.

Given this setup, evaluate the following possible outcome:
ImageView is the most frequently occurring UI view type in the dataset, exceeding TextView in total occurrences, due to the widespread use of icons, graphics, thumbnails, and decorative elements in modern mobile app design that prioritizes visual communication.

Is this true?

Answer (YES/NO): NO